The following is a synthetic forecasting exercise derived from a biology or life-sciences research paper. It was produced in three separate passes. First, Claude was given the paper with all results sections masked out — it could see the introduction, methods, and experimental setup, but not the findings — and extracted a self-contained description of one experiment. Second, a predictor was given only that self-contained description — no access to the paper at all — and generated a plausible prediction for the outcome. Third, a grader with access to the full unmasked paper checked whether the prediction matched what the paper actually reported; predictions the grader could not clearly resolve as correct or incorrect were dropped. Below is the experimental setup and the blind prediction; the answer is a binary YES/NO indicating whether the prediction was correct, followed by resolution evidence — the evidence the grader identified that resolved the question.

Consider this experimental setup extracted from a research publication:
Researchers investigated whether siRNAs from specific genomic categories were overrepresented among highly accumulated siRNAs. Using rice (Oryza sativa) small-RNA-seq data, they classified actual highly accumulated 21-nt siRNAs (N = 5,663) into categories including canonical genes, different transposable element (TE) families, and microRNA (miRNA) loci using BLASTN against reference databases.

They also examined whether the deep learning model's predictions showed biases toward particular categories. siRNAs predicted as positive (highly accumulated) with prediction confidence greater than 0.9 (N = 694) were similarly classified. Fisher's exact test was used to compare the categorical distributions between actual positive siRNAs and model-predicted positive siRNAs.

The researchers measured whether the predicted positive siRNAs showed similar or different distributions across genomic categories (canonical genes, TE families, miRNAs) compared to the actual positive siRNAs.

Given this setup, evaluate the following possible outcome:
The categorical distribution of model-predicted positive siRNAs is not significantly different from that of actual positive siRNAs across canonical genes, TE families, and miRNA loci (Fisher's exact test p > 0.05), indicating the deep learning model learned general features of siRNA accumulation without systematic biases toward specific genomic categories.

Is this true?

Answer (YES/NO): YES